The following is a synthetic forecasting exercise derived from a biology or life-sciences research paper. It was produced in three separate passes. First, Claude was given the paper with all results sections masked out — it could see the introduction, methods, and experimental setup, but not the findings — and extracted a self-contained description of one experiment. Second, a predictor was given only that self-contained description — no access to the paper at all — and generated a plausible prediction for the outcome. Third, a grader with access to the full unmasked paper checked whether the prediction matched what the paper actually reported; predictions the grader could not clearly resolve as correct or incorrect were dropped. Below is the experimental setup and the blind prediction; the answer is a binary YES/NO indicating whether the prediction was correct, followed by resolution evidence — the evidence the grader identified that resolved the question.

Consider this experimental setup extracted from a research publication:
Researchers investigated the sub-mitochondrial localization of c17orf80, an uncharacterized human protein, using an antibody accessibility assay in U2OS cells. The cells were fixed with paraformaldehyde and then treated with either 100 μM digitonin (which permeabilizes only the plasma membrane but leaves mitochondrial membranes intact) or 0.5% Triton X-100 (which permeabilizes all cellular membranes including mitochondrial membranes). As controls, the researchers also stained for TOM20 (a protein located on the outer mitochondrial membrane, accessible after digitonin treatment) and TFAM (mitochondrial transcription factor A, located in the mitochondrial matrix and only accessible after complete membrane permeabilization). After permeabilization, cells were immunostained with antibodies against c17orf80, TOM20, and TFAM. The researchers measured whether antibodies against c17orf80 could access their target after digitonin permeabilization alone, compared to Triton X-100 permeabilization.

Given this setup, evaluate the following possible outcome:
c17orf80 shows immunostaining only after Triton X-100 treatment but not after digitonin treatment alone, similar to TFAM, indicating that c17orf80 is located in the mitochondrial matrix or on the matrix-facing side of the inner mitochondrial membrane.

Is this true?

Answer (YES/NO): YES